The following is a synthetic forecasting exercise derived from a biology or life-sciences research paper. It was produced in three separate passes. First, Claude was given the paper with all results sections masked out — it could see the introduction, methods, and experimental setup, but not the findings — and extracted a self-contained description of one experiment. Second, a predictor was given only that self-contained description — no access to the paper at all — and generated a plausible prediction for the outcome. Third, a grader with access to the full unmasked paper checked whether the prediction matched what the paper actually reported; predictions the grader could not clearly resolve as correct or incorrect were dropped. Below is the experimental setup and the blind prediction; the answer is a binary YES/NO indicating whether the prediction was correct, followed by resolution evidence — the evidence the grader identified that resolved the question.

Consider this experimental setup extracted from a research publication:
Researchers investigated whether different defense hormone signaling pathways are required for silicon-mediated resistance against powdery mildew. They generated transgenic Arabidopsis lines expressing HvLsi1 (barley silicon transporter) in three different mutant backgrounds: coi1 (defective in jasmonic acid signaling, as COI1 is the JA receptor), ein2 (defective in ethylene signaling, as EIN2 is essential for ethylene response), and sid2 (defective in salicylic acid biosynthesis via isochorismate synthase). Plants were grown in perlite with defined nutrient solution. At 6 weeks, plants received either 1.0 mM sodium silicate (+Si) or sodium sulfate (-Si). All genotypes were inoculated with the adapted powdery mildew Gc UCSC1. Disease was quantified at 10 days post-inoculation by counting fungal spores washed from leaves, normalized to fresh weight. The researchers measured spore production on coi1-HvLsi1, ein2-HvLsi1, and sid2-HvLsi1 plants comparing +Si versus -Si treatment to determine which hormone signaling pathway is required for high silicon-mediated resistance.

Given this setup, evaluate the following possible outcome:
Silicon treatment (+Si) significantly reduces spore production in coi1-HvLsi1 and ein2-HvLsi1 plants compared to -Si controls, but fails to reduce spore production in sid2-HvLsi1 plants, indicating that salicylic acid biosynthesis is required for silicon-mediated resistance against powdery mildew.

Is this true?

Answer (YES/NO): NO